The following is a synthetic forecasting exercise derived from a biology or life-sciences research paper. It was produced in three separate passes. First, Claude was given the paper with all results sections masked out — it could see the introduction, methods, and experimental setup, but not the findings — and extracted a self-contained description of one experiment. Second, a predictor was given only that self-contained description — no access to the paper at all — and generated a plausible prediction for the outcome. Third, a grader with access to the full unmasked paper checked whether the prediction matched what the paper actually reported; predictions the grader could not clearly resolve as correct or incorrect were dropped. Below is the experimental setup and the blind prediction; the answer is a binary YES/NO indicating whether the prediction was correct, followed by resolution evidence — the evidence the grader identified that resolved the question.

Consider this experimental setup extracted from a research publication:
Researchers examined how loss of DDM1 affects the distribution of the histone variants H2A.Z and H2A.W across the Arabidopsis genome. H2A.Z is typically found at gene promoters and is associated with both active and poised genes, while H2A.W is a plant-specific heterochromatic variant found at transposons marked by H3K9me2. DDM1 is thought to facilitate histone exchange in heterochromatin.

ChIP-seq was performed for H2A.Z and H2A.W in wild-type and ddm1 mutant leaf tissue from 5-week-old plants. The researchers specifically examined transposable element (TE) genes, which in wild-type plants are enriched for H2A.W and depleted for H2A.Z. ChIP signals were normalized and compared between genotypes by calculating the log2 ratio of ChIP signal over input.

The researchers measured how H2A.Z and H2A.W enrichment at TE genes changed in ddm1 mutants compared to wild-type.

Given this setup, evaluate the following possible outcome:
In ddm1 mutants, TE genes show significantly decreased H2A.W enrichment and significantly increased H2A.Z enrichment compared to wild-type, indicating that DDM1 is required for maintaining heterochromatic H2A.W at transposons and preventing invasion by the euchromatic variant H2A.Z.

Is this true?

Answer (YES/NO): YES